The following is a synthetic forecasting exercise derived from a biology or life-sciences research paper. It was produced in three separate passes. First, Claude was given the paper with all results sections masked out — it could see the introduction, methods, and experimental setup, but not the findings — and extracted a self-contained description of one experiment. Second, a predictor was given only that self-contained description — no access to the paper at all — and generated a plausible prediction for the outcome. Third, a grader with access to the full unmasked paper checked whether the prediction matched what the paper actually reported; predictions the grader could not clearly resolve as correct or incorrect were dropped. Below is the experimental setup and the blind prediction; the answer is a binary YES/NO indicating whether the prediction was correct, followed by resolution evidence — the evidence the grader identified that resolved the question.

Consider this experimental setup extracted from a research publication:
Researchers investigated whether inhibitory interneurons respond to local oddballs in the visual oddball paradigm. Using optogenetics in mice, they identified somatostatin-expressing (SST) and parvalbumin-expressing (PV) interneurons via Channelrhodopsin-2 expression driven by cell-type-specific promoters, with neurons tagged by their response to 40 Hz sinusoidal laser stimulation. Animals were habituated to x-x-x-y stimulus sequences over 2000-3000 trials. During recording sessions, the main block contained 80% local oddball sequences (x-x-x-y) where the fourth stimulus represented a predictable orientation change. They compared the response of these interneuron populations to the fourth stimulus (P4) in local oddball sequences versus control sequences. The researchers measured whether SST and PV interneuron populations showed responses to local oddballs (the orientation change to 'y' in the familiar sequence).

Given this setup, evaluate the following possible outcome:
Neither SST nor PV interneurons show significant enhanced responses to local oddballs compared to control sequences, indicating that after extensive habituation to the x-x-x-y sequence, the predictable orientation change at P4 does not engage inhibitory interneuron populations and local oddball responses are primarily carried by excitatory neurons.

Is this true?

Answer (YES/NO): NO